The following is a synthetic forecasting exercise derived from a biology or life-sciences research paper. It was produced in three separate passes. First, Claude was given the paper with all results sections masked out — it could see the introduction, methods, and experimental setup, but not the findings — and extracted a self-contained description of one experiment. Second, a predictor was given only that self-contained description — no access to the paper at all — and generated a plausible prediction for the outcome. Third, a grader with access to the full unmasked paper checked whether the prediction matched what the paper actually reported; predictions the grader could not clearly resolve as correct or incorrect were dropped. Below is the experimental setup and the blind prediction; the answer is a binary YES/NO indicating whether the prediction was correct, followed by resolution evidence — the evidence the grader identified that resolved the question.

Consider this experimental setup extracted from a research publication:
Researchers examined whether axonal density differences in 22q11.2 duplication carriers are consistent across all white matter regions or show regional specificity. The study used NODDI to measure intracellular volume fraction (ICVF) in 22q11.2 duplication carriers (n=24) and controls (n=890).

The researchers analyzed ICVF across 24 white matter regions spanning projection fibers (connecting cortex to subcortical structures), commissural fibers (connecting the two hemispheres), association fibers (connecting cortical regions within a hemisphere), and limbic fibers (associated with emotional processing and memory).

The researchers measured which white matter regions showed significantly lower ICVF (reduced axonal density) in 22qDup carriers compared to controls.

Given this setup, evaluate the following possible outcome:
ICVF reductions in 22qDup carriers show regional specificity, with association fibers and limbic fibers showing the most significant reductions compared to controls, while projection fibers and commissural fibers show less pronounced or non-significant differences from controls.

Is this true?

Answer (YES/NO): NO